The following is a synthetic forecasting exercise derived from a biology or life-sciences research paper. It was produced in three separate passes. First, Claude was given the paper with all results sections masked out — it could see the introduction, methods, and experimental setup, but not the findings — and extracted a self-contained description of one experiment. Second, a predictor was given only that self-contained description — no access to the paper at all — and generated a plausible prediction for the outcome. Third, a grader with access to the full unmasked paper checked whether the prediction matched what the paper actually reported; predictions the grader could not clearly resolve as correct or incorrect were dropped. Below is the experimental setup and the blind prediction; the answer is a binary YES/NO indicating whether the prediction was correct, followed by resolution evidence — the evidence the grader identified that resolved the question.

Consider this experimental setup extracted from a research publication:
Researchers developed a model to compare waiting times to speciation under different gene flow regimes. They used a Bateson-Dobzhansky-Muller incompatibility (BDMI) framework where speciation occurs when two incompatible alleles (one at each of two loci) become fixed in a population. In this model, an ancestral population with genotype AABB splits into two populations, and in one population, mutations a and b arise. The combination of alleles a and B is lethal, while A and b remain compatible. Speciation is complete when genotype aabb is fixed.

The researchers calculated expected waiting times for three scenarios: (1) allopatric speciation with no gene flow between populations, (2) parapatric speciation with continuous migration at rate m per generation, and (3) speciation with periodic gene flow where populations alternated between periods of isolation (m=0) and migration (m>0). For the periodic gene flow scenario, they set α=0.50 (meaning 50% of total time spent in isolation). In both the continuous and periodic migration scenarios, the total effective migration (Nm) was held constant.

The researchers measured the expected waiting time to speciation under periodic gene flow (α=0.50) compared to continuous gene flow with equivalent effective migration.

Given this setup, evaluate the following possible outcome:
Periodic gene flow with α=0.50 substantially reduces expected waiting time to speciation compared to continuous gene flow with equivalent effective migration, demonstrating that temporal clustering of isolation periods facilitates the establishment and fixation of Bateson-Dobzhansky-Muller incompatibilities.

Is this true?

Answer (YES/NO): YES